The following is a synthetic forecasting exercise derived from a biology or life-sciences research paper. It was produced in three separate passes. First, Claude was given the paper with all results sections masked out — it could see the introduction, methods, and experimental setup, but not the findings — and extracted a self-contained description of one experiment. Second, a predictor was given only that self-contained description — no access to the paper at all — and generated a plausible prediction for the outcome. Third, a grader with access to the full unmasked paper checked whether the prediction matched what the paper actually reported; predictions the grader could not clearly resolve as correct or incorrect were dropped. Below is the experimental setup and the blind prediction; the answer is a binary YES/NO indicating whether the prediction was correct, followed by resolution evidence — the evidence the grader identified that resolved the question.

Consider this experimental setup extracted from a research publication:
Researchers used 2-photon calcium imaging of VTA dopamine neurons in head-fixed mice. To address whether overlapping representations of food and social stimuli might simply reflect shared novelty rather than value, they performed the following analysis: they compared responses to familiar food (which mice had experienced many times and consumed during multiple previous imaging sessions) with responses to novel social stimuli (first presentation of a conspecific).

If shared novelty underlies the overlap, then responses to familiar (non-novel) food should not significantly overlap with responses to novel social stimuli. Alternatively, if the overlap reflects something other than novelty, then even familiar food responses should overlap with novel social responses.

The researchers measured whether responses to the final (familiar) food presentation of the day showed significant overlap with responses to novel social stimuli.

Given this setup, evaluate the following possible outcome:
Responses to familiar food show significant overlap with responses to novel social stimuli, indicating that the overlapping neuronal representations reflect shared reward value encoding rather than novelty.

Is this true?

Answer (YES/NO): YES